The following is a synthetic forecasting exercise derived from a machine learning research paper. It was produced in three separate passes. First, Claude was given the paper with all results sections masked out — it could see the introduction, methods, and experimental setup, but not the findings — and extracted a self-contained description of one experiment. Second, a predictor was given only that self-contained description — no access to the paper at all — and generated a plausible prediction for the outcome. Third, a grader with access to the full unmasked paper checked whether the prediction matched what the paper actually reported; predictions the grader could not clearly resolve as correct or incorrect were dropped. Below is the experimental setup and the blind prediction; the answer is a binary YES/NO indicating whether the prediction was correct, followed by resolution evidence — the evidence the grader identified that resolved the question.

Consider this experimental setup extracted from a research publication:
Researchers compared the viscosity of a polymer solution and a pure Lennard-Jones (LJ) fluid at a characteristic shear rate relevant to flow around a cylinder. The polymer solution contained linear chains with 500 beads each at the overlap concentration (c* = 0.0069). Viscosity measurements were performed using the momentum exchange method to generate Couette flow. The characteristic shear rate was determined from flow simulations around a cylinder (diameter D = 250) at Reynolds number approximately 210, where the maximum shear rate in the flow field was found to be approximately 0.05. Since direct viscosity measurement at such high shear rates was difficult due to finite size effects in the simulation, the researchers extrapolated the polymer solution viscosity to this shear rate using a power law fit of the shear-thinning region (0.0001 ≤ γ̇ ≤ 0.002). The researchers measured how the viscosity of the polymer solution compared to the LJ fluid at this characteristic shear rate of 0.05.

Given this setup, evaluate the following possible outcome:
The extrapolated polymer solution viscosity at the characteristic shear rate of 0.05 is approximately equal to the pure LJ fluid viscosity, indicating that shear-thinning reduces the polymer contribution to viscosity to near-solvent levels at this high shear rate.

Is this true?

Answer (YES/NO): YES